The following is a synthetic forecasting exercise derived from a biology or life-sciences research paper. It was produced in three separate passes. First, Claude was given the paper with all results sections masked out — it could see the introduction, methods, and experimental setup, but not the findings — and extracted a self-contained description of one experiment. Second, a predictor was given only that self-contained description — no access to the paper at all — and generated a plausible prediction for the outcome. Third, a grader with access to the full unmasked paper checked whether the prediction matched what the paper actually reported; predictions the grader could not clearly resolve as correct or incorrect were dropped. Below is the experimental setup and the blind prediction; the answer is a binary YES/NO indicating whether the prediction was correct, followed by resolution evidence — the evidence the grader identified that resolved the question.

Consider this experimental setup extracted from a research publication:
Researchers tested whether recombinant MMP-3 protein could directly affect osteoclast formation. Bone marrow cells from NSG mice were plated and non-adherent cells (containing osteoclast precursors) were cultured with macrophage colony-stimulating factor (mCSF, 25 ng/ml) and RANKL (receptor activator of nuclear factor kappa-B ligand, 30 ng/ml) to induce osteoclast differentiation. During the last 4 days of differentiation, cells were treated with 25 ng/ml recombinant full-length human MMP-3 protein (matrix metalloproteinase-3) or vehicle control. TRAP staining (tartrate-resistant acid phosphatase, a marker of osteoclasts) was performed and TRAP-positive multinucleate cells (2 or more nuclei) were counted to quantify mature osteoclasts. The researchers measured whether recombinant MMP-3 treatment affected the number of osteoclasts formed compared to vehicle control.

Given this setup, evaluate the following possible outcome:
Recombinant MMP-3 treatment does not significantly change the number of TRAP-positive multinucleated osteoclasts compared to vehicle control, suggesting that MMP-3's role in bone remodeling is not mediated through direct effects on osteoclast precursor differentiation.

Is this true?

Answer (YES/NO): NO